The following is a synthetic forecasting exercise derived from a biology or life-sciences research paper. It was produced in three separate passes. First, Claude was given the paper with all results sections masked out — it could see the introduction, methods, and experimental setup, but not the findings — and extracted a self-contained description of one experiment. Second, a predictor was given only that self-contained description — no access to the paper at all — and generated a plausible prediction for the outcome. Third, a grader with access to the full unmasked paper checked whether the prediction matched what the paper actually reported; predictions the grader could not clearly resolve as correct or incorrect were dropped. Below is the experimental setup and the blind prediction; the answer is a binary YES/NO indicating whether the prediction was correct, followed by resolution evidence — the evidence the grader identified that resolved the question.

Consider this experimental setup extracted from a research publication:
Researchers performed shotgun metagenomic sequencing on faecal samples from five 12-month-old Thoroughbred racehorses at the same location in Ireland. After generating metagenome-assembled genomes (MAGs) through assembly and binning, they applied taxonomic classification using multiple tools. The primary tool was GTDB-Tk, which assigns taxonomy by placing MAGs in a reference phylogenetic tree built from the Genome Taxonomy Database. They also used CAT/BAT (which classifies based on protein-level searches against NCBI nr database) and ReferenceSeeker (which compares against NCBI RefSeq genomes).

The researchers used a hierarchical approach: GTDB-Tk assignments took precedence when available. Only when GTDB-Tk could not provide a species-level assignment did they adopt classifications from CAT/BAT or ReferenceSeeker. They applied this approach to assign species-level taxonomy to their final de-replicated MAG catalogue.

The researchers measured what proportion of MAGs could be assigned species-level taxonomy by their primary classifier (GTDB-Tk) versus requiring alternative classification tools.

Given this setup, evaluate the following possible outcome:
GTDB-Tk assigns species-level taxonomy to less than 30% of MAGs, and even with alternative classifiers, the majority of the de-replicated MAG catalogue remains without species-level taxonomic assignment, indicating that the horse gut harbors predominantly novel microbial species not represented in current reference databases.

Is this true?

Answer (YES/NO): NO